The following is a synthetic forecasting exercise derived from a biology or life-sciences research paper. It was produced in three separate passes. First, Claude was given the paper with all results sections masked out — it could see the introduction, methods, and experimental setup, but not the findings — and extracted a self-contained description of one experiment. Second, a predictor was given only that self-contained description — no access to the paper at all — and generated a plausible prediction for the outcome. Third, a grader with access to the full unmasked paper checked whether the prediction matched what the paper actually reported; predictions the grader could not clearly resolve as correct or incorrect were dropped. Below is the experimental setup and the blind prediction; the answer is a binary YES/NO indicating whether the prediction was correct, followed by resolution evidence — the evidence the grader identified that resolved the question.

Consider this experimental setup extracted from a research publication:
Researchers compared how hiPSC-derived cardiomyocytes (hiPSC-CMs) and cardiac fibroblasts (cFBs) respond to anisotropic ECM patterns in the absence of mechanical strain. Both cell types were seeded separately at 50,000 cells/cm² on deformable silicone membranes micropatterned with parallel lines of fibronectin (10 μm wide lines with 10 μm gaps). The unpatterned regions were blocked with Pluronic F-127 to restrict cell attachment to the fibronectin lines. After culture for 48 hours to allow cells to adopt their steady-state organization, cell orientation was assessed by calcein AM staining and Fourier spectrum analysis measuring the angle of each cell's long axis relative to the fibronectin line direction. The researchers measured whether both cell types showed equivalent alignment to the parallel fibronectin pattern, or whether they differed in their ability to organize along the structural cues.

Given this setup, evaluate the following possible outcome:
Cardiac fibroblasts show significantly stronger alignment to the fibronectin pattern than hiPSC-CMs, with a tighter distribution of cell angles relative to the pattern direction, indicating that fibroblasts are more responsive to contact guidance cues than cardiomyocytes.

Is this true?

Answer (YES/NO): NO